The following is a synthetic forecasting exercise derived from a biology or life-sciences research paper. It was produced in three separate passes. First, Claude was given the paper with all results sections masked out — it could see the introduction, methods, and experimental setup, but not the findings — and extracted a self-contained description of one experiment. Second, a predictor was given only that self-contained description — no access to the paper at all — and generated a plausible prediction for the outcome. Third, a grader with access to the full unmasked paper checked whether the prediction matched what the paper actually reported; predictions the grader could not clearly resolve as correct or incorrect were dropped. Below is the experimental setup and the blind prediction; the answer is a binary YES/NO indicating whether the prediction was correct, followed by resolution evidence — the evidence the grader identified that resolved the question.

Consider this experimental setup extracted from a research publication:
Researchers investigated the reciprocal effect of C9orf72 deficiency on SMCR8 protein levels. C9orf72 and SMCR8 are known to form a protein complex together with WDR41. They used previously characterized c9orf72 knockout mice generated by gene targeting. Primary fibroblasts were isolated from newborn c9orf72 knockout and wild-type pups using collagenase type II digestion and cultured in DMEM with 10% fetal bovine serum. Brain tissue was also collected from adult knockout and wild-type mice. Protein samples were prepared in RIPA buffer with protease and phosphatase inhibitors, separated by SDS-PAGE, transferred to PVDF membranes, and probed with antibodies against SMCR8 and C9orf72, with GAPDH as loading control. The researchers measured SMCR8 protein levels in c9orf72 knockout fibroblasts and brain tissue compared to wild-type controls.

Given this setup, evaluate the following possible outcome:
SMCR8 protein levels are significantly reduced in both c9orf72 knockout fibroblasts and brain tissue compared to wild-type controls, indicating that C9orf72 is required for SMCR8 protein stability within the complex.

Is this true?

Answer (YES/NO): YES